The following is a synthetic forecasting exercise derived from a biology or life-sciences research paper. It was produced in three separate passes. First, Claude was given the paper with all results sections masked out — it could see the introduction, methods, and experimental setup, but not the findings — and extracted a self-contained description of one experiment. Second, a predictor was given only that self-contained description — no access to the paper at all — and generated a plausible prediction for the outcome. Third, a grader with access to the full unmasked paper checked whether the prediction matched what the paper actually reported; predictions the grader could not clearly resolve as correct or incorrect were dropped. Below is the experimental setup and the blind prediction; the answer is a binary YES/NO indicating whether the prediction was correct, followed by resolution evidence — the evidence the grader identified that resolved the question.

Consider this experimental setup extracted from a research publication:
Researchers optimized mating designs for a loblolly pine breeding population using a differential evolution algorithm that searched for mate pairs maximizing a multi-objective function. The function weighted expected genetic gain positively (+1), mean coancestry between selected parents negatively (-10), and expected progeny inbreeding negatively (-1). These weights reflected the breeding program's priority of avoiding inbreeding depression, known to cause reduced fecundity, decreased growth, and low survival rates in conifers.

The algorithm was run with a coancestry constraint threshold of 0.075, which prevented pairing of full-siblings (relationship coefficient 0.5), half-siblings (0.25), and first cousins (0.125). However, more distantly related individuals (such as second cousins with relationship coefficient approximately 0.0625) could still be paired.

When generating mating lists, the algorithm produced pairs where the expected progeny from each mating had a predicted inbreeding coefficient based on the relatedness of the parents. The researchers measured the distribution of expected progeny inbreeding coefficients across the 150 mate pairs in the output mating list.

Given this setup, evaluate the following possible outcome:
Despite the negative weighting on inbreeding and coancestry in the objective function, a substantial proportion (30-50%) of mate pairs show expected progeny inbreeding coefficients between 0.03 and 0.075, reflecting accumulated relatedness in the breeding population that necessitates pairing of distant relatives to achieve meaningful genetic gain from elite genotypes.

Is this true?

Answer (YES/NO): NO